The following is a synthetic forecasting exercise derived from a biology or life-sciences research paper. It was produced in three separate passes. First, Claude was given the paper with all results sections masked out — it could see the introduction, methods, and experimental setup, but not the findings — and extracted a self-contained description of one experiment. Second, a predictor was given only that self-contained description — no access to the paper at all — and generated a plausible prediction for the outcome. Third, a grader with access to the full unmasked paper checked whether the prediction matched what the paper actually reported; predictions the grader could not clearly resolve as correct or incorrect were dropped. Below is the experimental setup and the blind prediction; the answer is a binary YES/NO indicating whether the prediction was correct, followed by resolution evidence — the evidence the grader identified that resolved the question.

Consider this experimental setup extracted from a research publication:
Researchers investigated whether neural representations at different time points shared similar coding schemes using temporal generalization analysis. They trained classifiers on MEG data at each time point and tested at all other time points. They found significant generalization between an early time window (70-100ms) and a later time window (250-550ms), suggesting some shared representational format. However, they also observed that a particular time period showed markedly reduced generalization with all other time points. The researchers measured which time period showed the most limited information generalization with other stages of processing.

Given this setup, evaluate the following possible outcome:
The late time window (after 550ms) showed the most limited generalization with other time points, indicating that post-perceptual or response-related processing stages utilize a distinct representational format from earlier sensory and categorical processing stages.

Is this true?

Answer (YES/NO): NO